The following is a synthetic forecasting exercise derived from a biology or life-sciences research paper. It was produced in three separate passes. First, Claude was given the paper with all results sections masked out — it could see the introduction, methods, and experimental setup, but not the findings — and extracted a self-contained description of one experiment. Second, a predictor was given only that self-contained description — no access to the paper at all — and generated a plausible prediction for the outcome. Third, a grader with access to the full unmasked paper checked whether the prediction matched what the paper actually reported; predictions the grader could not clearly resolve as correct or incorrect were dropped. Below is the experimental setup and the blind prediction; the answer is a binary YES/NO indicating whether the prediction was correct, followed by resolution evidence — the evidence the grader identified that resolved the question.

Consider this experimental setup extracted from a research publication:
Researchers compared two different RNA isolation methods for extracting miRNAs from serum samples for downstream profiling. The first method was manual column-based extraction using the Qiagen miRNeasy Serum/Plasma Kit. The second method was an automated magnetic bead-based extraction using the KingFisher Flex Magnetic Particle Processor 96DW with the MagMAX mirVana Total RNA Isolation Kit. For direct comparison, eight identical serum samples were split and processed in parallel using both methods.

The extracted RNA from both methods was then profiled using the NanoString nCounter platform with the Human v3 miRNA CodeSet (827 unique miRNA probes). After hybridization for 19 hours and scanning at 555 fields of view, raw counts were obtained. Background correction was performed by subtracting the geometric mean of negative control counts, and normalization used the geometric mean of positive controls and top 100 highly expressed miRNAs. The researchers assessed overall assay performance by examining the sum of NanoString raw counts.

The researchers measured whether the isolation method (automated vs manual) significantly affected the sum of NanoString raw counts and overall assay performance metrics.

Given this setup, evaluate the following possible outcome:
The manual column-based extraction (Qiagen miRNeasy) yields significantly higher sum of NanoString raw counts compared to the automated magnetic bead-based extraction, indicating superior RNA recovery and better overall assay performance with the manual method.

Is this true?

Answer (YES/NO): NO